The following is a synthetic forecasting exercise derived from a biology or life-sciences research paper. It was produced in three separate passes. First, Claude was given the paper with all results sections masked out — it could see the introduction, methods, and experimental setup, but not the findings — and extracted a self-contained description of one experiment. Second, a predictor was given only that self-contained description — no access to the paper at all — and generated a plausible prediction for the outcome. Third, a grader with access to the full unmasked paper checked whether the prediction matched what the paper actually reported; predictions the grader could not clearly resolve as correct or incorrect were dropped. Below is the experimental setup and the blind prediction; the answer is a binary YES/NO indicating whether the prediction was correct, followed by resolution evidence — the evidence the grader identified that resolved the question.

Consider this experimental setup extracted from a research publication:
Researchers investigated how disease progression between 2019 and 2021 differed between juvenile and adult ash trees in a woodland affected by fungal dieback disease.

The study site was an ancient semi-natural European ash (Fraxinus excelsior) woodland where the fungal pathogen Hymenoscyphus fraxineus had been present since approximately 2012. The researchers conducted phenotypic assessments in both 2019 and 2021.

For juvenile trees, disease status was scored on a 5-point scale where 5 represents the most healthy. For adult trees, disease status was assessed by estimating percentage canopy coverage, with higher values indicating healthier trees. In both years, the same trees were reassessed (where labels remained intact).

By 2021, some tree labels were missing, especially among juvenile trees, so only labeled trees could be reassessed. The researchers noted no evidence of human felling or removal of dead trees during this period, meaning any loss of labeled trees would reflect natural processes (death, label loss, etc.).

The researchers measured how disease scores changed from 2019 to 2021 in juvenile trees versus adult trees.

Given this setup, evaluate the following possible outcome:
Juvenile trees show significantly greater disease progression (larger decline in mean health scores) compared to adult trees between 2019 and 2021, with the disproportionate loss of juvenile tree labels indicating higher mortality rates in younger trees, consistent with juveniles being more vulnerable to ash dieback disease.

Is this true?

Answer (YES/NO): YES